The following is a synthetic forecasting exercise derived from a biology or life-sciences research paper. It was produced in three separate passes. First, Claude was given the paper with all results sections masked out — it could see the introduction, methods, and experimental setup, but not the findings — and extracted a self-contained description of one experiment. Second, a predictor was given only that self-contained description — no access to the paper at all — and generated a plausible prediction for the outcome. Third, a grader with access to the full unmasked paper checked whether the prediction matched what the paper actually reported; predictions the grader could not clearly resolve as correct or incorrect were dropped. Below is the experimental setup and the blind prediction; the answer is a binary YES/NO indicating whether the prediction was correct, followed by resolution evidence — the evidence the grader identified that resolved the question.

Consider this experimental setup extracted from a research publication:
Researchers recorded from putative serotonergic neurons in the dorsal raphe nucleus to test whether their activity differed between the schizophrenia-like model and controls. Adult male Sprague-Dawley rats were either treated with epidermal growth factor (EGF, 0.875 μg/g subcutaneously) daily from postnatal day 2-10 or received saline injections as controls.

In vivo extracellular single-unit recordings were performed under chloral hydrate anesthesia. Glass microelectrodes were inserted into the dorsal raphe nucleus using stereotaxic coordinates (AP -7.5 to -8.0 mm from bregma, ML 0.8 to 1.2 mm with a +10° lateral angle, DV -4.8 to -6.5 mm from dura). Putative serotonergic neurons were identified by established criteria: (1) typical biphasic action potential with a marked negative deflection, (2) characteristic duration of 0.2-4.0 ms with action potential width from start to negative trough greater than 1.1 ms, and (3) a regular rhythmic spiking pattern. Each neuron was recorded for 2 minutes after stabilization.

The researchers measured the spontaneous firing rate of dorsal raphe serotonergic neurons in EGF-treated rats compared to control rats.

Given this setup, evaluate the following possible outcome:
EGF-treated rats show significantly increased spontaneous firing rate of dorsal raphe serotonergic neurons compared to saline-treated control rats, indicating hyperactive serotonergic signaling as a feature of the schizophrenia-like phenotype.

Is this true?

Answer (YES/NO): NO